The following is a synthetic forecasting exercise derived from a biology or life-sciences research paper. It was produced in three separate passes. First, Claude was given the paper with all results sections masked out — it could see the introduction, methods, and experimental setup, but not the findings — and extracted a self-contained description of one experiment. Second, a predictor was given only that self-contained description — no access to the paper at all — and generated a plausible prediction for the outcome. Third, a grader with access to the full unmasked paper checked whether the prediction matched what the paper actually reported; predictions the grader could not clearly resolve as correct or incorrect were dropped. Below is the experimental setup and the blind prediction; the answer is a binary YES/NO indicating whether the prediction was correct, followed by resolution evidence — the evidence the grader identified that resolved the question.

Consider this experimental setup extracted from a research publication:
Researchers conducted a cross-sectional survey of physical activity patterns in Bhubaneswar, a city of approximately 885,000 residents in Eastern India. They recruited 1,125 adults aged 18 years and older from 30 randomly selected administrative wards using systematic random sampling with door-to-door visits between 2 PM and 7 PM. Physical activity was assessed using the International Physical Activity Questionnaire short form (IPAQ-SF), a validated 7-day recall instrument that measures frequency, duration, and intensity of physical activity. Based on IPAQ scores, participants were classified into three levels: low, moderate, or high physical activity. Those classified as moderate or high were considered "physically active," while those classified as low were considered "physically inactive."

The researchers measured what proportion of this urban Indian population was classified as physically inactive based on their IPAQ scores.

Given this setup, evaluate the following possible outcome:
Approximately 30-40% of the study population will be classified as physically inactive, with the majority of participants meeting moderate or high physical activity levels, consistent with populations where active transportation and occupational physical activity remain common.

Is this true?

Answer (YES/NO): NO